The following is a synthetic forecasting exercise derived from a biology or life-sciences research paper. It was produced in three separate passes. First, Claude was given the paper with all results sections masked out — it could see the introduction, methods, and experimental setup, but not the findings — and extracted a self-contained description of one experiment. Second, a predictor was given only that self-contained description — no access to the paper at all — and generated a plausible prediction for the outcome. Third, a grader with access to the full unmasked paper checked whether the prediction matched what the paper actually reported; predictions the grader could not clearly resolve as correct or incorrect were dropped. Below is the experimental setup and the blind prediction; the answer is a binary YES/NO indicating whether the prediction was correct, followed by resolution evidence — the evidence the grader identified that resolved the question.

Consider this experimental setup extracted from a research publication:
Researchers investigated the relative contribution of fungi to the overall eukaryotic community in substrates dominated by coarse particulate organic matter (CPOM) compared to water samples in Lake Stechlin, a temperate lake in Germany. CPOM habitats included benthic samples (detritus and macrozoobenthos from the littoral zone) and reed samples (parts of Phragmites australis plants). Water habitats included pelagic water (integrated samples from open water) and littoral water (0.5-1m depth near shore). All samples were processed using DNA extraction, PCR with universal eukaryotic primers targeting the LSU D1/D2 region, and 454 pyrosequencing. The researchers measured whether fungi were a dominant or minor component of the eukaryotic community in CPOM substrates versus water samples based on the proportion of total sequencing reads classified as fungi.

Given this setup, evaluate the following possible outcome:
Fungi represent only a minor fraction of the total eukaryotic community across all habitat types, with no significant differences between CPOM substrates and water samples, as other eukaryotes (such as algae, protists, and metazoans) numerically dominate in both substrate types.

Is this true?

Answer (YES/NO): NO